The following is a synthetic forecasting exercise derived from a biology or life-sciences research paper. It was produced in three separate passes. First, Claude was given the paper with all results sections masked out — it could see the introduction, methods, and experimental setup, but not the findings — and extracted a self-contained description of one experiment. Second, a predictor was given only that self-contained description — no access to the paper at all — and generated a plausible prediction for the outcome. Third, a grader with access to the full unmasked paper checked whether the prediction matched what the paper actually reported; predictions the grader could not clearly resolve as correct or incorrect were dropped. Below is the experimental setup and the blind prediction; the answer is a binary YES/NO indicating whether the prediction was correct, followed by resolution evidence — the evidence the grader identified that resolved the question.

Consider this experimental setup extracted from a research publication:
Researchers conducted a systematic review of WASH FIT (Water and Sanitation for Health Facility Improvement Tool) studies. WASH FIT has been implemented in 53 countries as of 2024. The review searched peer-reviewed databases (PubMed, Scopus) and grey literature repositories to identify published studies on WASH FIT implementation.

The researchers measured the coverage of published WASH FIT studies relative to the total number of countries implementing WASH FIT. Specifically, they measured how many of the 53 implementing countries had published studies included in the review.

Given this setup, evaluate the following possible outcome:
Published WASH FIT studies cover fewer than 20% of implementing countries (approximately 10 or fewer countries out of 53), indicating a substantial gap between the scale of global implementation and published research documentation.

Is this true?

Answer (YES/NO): NO